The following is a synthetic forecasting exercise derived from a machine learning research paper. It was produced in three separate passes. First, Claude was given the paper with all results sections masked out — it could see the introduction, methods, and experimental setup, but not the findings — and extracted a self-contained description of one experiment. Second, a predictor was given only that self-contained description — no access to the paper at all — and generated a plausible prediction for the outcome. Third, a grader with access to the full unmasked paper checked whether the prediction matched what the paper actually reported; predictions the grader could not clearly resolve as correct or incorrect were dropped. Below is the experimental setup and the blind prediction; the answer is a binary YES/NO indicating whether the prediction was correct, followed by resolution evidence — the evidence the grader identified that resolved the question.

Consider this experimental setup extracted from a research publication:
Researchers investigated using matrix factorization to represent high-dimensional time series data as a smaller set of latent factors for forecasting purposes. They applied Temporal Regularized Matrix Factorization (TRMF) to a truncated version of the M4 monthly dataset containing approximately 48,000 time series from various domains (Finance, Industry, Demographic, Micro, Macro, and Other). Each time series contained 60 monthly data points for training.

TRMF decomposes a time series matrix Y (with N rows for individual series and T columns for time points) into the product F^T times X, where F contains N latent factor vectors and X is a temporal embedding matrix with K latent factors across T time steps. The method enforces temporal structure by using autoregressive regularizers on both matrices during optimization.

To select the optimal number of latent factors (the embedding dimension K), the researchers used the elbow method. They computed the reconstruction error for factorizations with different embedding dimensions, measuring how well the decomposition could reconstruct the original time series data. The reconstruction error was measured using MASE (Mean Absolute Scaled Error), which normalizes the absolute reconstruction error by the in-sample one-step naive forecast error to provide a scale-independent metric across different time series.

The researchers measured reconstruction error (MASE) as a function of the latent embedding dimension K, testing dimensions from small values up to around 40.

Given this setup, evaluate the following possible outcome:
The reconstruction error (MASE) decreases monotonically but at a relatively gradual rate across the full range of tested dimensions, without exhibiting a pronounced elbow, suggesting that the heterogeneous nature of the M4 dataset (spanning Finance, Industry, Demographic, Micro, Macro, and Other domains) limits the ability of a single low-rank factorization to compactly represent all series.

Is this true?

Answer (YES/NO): NO